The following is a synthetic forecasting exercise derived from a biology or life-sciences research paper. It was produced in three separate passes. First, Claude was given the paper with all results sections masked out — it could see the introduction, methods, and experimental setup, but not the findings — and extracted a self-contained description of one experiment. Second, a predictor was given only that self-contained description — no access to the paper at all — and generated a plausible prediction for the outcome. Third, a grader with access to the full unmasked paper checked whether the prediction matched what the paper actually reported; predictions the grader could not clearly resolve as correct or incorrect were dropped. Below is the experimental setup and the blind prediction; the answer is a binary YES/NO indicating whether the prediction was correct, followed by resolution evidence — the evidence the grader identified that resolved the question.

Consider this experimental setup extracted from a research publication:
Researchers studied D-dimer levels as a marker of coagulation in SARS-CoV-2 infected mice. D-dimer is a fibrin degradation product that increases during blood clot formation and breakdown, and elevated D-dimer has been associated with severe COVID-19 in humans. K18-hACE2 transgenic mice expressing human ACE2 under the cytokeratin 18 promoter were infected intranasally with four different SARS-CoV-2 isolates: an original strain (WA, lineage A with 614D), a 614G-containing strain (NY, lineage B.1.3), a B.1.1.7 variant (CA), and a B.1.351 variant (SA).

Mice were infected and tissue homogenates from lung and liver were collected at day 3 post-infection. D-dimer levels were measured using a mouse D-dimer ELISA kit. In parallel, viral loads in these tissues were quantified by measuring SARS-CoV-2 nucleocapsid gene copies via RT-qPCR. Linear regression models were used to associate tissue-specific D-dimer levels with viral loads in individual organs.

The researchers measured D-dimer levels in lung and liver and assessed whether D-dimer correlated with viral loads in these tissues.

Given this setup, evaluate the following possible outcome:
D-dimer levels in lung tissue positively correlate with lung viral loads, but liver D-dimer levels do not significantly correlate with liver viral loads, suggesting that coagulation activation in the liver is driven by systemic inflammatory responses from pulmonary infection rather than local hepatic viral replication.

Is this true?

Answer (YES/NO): NO